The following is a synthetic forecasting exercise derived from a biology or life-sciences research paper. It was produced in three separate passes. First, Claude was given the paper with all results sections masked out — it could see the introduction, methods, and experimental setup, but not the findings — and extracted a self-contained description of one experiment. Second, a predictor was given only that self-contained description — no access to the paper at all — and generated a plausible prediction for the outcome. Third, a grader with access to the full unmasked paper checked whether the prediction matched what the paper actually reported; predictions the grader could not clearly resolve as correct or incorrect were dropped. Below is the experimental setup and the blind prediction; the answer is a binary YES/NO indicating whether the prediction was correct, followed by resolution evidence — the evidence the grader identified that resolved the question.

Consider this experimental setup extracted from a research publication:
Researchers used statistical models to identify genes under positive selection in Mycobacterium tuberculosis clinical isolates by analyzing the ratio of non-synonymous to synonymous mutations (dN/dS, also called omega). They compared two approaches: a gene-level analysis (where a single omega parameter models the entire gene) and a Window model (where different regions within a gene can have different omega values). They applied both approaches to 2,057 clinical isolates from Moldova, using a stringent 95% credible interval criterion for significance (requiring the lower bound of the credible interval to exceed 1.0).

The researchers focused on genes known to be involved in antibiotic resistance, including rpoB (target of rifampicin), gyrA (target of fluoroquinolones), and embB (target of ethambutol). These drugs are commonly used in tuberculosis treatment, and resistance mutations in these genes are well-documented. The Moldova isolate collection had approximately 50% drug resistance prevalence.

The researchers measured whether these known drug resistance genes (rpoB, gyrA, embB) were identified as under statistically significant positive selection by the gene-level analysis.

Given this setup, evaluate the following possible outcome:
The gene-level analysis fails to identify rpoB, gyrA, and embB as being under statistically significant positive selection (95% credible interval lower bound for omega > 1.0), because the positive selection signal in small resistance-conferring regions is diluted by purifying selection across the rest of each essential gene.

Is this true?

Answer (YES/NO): YES